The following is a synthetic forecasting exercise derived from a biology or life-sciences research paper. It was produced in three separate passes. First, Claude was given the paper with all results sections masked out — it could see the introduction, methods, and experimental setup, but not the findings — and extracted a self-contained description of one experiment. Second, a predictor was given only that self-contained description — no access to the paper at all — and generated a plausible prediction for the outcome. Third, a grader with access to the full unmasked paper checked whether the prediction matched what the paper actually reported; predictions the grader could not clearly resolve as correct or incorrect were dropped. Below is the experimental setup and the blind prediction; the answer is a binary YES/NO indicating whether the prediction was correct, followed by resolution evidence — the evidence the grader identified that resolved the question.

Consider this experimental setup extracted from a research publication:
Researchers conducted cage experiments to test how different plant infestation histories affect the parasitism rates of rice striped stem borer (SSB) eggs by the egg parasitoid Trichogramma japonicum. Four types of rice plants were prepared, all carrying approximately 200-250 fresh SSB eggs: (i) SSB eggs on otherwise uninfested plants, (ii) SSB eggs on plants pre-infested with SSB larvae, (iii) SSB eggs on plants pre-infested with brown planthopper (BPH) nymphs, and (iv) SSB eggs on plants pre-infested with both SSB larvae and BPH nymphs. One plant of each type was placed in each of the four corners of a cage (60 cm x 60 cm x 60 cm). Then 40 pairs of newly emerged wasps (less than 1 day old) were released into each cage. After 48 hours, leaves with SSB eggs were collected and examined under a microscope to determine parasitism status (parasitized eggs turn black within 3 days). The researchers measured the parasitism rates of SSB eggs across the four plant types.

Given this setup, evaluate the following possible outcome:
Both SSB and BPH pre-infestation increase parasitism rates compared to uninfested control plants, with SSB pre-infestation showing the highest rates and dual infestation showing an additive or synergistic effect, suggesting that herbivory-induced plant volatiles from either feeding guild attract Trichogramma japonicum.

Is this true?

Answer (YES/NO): NO